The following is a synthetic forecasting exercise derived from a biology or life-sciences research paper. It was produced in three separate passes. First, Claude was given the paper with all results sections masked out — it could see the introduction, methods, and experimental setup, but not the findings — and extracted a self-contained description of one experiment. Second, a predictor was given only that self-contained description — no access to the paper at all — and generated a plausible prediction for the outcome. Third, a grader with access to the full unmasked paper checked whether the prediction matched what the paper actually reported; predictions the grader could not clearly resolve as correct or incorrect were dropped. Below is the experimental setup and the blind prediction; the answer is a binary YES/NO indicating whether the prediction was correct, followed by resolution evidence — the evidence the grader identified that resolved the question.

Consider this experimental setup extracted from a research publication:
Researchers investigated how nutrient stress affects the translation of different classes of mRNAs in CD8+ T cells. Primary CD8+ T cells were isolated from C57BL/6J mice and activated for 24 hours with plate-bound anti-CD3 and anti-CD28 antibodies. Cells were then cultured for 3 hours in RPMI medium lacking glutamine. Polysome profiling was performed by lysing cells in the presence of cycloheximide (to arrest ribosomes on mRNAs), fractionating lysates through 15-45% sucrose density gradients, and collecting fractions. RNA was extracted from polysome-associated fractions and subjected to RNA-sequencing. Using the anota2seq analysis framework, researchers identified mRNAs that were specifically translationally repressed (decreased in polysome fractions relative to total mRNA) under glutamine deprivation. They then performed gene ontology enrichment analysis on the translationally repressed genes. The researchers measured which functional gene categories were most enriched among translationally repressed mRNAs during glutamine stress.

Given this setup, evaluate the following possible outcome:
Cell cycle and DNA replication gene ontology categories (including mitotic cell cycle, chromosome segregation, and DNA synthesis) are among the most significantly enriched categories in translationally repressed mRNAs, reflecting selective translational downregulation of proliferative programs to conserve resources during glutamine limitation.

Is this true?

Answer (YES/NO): NO